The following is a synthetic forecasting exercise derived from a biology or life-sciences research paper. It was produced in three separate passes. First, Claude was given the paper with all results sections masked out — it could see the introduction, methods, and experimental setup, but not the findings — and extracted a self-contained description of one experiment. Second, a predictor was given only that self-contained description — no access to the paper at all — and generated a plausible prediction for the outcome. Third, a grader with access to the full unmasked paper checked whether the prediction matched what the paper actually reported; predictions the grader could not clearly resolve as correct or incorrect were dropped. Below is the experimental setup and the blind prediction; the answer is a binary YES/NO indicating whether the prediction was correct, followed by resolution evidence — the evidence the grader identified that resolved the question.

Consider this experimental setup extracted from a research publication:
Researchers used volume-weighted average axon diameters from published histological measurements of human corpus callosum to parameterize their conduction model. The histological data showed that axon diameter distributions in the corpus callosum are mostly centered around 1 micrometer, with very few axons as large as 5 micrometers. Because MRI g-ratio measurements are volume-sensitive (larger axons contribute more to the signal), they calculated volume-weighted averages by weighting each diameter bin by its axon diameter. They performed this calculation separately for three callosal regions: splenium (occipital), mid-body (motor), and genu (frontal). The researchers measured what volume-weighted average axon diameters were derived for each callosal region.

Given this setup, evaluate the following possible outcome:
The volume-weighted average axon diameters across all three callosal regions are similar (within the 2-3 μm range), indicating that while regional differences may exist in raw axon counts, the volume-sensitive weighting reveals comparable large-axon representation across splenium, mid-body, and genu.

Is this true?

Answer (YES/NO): NO